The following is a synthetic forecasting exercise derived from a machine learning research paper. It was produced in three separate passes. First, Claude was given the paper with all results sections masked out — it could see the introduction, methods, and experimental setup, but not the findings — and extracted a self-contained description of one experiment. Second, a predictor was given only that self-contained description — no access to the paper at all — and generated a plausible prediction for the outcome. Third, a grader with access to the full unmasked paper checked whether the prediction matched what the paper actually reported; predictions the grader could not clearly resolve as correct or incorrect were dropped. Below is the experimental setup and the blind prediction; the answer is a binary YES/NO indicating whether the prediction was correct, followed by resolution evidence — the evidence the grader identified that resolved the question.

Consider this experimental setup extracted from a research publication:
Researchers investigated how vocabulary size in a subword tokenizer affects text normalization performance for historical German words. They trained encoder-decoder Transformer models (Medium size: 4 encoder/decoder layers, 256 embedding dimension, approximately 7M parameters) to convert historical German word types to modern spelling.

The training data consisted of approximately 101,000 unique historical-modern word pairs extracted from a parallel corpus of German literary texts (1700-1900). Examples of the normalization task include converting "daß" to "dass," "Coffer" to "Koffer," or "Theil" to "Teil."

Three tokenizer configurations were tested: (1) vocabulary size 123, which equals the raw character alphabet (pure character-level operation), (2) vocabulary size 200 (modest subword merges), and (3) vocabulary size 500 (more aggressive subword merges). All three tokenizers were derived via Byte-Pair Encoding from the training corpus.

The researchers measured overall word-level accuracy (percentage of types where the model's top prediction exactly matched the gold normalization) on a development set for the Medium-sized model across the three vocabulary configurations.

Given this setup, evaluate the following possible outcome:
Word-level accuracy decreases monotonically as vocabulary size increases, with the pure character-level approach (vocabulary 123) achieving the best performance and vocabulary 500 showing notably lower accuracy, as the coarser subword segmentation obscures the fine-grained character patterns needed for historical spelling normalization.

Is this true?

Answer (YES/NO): NO